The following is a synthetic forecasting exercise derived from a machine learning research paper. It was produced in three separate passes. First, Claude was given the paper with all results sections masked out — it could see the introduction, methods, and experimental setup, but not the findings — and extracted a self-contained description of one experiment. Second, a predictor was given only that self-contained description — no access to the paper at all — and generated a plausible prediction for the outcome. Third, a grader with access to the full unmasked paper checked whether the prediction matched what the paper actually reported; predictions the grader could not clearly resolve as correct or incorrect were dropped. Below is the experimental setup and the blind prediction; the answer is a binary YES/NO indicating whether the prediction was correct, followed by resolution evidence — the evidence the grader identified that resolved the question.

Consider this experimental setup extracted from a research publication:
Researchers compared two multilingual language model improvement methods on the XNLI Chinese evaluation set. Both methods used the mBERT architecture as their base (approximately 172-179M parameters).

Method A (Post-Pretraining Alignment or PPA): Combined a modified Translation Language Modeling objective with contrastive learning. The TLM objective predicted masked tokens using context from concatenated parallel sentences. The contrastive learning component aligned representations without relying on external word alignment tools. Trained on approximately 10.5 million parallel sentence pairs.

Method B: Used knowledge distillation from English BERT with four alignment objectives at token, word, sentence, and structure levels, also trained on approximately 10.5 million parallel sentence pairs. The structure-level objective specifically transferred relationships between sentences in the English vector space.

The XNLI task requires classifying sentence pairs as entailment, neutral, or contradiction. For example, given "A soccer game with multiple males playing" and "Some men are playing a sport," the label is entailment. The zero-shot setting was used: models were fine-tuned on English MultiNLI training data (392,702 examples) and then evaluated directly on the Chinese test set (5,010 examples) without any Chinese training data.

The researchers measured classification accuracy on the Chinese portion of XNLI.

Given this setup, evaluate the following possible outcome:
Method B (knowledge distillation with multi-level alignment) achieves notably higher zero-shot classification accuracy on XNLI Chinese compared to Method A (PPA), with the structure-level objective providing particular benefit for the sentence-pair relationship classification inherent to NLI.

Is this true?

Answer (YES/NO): NO